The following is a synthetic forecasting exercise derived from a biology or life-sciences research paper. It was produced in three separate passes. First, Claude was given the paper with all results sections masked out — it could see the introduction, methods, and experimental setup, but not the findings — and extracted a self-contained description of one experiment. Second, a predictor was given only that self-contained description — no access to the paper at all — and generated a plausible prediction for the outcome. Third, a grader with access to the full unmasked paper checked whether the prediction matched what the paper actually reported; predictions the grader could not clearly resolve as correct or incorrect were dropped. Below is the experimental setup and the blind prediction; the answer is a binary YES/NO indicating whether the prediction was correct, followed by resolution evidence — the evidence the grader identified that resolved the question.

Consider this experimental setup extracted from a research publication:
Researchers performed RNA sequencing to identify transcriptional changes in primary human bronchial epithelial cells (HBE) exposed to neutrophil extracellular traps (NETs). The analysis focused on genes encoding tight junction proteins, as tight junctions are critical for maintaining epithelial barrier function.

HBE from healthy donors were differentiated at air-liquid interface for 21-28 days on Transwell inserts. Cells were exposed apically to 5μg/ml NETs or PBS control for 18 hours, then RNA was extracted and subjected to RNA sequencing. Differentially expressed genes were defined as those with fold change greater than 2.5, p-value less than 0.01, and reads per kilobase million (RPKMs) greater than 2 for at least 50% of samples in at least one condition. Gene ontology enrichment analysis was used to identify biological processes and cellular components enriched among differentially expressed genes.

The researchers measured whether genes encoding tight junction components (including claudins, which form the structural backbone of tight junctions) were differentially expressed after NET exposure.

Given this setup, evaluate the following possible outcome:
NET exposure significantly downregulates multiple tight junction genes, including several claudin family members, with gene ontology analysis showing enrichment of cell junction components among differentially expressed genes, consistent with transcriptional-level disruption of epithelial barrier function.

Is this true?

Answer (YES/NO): NO